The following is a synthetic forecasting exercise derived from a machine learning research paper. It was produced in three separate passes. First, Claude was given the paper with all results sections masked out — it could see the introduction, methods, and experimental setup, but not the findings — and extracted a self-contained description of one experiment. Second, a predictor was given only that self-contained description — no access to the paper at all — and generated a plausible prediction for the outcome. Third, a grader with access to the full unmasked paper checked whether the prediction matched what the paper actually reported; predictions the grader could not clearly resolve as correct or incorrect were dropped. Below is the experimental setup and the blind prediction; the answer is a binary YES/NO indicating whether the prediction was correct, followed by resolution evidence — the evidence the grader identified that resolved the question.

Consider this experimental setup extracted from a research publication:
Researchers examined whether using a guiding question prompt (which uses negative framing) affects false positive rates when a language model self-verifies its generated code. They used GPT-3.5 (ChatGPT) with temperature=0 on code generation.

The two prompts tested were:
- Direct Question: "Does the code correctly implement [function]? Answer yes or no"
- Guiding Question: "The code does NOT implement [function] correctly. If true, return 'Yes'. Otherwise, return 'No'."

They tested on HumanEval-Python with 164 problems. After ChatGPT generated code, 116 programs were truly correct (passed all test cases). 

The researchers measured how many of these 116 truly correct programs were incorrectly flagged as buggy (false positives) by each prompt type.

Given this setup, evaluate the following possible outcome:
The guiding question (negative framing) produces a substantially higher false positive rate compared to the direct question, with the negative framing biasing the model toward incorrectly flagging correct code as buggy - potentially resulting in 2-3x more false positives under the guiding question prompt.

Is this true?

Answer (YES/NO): YES